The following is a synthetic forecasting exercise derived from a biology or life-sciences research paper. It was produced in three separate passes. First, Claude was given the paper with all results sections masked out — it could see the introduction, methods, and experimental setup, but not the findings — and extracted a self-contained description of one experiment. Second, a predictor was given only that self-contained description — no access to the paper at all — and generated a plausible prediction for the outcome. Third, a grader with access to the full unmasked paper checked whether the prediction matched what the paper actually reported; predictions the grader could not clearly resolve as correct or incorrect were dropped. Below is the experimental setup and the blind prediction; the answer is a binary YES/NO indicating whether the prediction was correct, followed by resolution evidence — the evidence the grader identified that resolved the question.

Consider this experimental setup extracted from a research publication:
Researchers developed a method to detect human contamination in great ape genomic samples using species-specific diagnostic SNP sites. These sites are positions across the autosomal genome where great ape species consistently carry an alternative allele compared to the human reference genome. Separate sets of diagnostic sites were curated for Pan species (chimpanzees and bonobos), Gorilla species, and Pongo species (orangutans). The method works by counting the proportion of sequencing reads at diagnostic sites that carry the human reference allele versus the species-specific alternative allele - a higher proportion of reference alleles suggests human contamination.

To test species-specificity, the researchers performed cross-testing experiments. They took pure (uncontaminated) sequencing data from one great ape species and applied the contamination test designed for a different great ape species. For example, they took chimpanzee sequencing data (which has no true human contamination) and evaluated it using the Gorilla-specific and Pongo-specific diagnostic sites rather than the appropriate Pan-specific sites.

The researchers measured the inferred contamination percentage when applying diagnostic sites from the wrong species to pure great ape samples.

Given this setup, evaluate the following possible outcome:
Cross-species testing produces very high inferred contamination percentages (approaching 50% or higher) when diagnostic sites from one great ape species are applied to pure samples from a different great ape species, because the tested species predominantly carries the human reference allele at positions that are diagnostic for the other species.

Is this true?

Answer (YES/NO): YES